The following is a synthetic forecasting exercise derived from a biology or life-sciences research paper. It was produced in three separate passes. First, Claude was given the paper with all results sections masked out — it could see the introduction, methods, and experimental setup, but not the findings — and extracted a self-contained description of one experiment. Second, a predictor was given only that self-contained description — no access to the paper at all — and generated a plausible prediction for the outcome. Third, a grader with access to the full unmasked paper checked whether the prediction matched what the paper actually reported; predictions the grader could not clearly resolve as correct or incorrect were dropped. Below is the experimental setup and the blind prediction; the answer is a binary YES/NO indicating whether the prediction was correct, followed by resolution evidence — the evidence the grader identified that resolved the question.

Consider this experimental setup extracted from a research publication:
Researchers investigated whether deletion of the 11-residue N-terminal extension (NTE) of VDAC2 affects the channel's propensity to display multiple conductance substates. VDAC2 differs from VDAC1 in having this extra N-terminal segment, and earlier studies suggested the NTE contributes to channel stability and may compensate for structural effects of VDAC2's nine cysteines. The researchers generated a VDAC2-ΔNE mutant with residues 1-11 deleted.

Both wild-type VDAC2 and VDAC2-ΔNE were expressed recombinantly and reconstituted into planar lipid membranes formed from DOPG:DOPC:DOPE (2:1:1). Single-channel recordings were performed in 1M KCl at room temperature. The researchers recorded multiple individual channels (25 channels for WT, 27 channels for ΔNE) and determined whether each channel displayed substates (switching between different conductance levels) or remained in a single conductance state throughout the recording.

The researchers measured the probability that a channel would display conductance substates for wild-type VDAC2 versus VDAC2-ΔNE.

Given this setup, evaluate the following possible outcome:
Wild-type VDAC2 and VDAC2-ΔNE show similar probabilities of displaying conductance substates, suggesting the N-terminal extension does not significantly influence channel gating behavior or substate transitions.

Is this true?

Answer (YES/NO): NO